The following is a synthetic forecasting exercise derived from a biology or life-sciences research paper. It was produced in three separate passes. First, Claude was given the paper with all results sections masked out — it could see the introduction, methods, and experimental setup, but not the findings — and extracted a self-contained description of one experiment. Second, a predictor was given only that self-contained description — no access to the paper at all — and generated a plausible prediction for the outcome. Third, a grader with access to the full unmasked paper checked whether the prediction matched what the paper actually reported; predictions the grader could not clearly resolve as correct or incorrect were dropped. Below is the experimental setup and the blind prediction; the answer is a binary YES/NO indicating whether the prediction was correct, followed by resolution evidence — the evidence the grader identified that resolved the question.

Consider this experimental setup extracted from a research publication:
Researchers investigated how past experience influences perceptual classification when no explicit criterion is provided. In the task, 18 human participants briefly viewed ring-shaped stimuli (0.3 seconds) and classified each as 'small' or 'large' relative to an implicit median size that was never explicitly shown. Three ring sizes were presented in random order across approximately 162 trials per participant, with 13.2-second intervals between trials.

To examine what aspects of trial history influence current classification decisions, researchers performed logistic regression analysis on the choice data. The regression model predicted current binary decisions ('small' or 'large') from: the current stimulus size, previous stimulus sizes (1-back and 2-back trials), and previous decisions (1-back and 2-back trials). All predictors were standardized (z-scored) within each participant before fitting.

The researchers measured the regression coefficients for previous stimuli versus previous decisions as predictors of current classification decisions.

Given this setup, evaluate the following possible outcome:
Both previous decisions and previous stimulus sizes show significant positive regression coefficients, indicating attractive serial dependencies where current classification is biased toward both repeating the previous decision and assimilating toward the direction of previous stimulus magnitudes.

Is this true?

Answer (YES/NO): NO